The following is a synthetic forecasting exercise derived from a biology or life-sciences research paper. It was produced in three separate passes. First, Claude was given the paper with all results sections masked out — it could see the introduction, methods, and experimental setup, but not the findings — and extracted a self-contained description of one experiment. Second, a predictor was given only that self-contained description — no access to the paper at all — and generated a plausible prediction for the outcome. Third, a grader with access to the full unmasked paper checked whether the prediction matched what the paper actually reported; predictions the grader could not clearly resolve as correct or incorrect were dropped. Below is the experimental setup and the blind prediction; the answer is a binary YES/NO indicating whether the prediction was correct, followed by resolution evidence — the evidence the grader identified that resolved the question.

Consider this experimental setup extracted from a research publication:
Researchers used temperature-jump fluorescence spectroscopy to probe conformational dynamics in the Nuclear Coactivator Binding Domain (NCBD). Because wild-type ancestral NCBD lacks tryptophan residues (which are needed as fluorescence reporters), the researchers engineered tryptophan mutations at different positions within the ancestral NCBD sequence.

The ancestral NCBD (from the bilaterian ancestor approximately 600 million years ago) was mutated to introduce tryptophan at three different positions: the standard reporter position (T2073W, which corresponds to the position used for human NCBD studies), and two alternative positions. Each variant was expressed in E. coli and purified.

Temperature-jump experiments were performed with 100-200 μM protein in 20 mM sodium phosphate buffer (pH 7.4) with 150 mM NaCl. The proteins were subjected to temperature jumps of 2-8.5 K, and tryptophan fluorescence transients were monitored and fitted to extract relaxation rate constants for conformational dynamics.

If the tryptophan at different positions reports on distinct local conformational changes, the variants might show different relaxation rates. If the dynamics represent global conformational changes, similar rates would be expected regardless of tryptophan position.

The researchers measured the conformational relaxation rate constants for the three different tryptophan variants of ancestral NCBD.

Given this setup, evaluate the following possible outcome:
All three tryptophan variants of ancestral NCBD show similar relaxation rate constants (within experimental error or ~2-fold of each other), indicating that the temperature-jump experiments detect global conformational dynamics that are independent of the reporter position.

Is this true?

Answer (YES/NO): YES